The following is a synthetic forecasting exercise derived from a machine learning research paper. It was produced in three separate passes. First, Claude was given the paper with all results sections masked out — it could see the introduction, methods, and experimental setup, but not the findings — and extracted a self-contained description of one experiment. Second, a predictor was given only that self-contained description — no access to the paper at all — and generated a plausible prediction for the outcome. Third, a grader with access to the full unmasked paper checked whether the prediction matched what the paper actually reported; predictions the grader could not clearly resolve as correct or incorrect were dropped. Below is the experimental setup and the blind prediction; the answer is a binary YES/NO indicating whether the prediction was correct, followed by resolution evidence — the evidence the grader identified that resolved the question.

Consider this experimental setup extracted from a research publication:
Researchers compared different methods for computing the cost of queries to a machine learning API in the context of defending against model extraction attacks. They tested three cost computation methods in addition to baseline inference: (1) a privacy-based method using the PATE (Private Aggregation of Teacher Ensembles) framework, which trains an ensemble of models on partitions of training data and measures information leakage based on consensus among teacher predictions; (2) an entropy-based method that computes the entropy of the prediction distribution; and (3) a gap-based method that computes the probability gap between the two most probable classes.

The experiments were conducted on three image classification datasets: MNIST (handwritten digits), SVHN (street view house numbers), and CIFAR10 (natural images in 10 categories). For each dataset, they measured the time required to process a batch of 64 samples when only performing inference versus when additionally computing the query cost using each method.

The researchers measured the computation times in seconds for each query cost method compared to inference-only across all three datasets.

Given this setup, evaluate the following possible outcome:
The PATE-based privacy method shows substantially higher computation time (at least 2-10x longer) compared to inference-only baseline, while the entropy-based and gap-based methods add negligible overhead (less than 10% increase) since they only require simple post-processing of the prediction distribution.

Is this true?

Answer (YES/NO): YES